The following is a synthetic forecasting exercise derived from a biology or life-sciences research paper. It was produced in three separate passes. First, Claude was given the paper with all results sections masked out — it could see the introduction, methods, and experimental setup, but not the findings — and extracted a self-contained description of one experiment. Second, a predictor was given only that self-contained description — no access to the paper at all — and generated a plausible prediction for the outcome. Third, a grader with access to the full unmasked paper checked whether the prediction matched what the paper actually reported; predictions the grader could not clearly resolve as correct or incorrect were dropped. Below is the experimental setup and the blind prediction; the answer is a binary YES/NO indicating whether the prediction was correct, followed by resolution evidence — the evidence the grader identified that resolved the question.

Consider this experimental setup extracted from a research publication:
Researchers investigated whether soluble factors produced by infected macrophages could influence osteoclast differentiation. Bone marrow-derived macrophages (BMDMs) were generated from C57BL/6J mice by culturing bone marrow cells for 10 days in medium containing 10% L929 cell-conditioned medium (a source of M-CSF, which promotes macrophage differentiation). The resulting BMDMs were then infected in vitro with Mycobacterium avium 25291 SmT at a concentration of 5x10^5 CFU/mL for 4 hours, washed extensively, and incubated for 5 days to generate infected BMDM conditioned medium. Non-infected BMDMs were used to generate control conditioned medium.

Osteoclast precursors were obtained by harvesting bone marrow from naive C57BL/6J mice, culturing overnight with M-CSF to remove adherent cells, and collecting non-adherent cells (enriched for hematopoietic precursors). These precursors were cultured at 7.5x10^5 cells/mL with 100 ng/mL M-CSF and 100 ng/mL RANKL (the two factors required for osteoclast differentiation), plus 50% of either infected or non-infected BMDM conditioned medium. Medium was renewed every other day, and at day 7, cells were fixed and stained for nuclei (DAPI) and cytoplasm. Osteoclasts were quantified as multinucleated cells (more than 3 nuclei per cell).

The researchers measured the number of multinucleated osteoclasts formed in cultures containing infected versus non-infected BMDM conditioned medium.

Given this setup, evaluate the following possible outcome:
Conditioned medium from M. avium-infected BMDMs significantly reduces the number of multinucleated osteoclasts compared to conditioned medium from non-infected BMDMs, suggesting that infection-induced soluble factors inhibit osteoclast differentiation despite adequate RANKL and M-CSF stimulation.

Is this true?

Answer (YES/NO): NO